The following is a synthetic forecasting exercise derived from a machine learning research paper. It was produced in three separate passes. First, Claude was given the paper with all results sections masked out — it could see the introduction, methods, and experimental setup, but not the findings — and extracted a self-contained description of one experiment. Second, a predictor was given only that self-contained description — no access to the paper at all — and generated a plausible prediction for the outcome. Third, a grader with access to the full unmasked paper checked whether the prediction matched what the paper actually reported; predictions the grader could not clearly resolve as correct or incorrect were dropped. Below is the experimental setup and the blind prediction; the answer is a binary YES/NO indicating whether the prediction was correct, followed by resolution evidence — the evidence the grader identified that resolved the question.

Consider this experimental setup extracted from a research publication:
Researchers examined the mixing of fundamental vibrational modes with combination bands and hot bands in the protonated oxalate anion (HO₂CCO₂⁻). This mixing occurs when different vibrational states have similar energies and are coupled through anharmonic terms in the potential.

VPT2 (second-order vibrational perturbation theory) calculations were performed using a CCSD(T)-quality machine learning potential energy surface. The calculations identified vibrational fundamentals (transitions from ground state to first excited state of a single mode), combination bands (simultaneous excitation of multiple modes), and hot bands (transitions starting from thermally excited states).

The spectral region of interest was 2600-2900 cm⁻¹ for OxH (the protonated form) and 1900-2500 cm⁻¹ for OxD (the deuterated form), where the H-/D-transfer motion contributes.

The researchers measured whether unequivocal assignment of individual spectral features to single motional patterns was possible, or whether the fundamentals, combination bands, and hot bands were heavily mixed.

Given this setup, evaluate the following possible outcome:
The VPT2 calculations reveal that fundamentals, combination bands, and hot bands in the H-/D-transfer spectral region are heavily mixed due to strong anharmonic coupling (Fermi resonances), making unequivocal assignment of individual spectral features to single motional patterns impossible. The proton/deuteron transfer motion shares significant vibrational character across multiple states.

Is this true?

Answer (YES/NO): YES